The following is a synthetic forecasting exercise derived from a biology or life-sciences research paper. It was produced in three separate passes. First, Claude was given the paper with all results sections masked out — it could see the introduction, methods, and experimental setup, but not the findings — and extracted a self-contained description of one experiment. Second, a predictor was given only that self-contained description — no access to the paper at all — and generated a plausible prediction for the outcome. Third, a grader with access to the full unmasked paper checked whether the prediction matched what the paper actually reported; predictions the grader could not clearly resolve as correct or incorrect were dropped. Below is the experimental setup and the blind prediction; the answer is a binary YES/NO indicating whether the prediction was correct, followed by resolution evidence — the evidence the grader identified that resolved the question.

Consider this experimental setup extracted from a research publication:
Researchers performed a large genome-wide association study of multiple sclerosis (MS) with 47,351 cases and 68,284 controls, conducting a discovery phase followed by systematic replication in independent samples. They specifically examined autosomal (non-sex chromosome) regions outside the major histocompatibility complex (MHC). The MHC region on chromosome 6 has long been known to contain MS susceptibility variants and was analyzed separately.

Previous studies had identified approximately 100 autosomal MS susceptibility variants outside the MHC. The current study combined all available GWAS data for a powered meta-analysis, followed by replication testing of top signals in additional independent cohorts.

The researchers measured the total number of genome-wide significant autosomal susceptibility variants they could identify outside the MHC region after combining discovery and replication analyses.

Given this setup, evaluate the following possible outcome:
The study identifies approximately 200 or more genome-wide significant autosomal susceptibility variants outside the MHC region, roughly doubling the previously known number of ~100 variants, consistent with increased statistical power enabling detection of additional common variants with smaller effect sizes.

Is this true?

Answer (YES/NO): YES